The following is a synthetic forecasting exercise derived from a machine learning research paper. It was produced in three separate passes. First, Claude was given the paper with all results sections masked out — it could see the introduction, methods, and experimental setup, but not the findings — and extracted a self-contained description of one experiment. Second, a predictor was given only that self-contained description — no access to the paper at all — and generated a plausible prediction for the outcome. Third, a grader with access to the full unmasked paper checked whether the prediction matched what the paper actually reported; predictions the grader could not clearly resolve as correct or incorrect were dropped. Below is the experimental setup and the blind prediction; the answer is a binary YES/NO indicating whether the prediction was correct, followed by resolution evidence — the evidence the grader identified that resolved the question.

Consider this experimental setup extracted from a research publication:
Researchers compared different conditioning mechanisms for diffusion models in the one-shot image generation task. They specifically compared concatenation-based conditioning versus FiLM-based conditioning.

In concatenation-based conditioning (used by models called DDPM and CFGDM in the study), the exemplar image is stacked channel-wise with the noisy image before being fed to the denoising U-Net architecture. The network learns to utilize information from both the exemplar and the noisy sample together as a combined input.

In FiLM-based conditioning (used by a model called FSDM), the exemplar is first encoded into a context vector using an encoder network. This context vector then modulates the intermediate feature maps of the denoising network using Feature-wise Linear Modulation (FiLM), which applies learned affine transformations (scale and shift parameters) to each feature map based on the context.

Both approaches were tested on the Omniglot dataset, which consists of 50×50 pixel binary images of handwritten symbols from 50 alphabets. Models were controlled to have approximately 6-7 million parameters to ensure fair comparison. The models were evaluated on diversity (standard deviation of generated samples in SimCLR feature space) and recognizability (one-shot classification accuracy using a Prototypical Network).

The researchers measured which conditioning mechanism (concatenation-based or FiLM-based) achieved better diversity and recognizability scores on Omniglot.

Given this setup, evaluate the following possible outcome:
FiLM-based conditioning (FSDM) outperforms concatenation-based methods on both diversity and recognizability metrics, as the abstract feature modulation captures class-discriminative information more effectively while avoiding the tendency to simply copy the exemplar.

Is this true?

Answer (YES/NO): NO